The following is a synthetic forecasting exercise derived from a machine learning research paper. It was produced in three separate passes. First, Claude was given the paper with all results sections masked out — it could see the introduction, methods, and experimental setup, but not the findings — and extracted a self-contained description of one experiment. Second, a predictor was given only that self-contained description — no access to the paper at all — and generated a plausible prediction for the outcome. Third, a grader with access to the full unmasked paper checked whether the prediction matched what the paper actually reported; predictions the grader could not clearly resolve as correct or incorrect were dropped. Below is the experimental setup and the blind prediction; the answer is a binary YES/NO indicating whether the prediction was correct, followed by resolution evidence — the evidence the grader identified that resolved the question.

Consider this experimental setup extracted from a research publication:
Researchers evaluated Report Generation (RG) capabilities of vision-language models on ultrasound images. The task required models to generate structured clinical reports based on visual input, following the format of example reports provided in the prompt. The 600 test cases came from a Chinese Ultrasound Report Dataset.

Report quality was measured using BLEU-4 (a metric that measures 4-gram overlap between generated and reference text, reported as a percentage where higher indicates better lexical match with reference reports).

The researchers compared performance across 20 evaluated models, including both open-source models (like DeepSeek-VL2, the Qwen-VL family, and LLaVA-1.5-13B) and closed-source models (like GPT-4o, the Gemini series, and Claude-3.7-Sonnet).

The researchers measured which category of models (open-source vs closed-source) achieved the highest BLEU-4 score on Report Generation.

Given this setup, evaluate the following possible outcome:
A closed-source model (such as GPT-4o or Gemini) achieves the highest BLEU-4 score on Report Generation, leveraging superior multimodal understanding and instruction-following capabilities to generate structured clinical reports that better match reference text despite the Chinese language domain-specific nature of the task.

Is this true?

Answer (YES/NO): NO